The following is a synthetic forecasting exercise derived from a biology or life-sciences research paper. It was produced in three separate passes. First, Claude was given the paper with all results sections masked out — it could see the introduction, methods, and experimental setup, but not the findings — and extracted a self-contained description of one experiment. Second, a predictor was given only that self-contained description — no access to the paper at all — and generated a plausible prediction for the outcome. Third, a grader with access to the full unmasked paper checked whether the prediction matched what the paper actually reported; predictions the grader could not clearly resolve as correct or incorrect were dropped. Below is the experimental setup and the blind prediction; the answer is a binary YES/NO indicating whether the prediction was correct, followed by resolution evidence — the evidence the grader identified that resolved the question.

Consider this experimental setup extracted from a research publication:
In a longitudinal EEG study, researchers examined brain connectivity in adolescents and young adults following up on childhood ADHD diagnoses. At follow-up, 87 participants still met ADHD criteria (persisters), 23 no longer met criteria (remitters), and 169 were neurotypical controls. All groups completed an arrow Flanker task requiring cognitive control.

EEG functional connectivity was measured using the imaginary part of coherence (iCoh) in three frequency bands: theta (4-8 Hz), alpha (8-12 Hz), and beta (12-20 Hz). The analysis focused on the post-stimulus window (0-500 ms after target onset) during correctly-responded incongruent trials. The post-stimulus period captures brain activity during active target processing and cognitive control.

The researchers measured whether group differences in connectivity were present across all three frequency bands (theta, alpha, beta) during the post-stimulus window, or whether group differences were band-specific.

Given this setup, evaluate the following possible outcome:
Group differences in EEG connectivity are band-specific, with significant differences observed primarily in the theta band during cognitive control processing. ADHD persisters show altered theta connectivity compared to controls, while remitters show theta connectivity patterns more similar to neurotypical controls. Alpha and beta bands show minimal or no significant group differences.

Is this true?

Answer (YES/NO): NO